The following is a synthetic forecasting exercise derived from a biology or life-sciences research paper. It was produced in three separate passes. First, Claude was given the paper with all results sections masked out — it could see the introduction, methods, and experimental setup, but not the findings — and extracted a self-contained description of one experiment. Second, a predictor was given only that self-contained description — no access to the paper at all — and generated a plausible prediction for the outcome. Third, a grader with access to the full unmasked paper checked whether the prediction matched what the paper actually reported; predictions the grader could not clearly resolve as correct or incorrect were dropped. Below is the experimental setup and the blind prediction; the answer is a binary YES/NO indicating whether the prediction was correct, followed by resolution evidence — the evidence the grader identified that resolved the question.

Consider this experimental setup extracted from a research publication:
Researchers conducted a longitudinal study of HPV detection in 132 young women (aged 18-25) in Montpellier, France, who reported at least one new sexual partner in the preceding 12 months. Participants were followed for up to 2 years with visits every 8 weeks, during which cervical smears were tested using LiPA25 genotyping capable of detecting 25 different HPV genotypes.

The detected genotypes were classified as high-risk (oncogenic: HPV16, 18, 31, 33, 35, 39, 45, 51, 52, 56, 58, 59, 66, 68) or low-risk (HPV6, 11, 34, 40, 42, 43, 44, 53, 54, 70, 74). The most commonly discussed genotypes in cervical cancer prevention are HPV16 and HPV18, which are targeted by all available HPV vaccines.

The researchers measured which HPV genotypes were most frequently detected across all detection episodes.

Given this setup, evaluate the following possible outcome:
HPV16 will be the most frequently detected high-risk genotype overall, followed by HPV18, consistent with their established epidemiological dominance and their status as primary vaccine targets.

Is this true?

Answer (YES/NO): NO